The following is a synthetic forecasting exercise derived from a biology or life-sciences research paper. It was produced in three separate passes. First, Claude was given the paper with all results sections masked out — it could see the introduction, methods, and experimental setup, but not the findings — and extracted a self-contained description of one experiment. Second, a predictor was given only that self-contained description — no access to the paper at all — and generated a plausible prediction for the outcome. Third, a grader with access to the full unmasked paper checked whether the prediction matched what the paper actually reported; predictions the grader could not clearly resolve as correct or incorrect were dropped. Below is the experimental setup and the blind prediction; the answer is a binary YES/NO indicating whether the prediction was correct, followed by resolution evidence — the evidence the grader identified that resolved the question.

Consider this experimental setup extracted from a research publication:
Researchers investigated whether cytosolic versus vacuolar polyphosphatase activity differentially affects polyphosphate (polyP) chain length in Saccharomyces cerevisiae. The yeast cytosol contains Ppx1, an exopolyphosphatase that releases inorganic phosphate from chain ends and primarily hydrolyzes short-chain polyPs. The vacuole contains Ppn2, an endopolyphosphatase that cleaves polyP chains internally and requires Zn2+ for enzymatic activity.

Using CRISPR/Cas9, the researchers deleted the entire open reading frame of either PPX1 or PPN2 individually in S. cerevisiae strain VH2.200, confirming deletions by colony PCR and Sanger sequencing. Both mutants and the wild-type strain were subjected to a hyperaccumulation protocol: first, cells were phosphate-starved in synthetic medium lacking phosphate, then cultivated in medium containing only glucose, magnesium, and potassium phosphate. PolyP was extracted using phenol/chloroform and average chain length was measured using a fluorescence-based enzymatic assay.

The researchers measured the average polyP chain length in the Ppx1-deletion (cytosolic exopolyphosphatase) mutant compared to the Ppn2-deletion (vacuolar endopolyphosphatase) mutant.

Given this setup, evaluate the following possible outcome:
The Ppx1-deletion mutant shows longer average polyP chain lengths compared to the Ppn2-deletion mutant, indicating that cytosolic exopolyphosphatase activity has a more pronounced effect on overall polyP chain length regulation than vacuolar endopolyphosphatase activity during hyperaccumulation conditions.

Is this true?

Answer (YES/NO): NO